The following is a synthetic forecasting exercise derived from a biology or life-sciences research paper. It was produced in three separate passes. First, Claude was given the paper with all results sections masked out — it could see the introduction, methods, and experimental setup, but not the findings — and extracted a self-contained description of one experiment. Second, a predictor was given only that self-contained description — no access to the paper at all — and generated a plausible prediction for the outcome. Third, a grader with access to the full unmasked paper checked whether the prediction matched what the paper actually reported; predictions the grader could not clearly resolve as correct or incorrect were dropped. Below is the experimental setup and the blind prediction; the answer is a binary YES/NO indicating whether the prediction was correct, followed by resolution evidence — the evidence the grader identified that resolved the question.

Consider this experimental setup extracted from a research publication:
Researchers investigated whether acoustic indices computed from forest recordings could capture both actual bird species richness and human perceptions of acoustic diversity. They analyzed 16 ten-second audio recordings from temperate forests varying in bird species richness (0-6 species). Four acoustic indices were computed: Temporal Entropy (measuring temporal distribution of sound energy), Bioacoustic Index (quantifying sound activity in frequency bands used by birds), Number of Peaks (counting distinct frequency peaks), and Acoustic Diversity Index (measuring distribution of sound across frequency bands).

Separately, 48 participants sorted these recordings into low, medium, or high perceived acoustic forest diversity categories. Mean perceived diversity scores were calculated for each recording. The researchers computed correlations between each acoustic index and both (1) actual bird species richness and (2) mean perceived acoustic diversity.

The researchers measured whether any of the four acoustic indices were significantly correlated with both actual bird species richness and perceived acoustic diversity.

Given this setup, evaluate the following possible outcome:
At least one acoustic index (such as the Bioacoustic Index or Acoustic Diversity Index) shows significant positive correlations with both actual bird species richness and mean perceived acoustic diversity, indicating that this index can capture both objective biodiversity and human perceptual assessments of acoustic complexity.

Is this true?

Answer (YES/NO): YES